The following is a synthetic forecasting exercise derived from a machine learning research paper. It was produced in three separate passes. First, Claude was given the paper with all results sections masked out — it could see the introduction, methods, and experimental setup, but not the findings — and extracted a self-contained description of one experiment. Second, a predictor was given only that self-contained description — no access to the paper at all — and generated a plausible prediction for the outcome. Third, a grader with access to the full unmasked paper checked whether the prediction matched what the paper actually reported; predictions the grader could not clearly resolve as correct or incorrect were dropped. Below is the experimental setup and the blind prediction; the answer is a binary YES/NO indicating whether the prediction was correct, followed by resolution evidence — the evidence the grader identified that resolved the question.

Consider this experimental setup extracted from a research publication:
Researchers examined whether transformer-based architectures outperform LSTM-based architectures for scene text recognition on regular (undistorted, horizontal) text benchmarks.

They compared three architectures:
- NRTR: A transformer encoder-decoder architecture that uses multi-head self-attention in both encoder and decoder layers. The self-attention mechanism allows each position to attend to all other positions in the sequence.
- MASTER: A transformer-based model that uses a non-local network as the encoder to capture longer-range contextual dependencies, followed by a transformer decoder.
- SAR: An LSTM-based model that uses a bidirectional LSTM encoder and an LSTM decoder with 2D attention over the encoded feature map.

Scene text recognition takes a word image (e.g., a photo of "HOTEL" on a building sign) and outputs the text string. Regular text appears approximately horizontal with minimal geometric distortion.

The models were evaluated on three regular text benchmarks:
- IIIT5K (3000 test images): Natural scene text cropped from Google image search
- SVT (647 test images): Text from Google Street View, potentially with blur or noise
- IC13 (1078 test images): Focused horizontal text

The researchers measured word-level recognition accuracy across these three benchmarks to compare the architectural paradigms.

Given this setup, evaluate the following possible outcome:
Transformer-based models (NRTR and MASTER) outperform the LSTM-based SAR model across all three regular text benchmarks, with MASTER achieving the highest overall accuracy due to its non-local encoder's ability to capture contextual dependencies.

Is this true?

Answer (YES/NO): NO